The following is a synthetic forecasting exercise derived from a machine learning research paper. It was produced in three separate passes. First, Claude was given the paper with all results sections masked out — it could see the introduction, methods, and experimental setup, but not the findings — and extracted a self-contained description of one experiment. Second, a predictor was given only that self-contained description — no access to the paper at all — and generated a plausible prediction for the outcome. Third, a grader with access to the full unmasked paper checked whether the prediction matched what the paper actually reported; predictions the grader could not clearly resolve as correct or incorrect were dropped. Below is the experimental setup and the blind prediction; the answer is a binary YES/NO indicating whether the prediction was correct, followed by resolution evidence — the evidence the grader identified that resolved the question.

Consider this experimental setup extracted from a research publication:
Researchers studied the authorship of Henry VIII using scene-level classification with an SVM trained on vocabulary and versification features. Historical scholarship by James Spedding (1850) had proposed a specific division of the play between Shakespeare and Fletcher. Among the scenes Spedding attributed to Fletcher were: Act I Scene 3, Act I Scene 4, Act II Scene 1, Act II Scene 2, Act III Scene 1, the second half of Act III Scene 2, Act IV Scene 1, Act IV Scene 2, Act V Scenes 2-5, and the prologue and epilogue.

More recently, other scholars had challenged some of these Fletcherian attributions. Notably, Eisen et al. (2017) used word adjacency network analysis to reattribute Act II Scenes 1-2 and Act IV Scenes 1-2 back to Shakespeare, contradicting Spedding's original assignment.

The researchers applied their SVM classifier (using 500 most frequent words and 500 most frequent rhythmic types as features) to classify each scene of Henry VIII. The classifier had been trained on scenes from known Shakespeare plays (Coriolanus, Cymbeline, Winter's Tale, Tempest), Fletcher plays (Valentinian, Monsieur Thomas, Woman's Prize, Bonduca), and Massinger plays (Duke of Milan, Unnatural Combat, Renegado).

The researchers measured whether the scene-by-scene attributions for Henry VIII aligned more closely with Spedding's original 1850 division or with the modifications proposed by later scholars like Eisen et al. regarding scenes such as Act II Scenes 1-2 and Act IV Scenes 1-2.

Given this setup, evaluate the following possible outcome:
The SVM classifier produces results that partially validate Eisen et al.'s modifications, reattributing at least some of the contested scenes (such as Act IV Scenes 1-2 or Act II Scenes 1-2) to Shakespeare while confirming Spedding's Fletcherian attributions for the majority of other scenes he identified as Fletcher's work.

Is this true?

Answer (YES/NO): YES